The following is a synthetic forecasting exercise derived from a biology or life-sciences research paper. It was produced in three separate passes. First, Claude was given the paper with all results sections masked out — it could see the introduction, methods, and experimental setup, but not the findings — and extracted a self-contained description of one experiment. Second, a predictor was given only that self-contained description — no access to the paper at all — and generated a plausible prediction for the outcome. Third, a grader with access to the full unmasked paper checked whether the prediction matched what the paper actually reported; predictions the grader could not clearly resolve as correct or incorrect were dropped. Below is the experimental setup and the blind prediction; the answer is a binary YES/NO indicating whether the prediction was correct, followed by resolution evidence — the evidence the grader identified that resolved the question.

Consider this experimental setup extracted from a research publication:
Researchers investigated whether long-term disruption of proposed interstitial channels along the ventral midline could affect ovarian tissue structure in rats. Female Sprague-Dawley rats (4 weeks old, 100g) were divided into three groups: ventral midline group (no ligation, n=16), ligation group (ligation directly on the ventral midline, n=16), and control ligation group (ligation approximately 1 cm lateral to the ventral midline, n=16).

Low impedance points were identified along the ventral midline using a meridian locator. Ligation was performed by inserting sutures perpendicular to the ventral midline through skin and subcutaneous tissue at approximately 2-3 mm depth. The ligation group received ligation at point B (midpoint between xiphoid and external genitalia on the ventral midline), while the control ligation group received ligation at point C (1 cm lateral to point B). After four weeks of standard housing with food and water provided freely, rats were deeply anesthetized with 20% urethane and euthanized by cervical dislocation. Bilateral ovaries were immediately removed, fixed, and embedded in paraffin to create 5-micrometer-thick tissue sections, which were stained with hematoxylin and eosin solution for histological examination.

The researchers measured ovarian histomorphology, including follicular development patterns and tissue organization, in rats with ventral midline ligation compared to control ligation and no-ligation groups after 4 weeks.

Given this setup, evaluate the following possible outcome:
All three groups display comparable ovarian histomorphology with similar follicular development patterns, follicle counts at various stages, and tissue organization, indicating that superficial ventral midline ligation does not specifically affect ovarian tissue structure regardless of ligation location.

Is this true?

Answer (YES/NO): YES